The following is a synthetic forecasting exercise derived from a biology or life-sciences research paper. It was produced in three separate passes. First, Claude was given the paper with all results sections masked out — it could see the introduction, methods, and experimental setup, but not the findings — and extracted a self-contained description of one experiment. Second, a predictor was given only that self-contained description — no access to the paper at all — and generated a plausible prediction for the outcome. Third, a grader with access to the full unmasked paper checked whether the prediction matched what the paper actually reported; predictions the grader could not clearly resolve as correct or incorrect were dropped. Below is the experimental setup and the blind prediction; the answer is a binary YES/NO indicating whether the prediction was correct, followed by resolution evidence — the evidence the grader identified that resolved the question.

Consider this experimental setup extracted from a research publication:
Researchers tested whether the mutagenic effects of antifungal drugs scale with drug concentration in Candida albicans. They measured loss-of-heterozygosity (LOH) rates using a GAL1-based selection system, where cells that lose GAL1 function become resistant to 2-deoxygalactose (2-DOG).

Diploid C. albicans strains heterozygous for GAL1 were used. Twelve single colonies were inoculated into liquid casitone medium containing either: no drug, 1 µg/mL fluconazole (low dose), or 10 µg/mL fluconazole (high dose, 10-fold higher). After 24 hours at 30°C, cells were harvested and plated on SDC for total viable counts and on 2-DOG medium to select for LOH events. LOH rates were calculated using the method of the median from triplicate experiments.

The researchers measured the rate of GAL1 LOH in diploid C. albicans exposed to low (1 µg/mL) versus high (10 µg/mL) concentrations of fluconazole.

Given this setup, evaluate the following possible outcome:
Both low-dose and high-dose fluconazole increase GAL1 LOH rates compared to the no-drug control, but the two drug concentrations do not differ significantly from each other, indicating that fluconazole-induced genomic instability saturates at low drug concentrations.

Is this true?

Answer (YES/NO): NO